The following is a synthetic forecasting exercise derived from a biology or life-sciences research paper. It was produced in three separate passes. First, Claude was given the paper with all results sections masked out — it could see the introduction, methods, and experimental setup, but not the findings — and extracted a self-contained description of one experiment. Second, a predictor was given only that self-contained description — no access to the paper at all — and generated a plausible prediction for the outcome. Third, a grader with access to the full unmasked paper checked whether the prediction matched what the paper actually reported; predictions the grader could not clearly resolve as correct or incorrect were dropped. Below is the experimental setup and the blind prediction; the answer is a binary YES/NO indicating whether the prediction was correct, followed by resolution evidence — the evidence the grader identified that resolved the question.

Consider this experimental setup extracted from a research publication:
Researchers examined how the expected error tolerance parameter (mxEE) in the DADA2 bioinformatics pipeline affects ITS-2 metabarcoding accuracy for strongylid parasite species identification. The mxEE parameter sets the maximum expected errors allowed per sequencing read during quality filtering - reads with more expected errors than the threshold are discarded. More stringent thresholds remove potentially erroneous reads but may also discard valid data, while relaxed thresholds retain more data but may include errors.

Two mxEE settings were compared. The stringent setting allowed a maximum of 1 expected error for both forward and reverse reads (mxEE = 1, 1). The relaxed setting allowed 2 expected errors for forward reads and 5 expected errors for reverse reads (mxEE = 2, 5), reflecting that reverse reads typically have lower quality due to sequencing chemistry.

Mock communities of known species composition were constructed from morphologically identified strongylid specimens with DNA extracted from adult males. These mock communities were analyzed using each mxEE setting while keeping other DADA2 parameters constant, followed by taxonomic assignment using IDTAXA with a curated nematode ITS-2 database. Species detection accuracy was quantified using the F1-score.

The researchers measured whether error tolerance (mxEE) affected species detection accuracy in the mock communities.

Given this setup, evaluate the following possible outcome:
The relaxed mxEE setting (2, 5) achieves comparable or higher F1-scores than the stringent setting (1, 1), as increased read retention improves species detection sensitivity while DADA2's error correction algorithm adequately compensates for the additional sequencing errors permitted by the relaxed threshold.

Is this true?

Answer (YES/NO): NO